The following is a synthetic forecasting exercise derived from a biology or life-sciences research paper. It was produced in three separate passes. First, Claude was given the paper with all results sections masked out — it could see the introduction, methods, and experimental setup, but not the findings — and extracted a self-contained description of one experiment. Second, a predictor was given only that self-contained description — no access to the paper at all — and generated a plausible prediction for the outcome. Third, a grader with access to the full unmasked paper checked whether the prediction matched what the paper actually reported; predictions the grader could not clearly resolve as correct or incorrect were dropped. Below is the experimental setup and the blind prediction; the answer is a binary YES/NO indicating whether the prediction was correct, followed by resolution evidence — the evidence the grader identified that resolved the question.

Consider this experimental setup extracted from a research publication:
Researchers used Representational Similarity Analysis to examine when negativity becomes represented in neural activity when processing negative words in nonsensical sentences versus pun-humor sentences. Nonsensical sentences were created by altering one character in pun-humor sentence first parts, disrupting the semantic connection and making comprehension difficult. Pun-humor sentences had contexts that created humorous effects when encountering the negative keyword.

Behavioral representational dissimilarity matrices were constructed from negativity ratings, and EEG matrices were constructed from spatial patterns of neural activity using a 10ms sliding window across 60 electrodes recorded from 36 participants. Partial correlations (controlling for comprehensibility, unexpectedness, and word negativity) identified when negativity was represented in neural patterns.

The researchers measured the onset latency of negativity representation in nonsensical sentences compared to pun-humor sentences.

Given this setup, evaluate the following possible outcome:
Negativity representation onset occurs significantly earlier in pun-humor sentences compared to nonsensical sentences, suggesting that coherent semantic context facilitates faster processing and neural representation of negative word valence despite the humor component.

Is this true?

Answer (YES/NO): NO